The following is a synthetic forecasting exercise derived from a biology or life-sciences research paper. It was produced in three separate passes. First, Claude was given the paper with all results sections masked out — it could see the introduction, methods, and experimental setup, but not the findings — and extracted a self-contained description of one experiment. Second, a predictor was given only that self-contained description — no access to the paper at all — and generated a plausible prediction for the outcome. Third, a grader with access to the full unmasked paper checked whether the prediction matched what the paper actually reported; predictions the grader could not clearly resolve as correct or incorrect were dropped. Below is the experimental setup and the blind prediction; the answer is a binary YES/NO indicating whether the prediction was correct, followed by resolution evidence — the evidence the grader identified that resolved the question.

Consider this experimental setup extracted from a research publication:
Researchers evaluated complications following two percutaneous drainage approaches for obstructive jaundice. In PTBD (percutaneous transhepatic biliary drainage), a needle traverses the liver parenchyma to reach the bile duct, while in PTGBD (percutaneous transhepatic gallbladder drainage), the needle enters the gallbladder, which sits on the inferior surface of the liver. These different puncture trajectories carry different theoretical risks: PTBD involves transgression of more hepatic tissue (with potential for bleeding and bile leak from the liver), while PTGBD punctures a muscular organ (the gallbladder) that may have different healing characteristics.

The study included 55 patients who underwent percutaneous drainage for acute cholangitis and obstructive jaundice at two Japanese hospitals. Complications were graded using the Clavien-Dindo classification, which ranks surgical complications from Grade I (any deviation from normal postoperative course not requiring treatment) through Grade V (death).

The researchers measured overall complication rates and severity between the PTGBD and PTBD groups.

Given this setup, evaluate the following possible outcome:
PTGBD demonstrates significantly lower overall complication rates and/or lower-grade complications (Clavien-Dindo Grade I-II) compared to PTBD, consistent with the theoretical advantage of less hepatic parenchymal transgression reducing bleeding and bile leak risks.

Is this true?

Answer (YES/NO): NO